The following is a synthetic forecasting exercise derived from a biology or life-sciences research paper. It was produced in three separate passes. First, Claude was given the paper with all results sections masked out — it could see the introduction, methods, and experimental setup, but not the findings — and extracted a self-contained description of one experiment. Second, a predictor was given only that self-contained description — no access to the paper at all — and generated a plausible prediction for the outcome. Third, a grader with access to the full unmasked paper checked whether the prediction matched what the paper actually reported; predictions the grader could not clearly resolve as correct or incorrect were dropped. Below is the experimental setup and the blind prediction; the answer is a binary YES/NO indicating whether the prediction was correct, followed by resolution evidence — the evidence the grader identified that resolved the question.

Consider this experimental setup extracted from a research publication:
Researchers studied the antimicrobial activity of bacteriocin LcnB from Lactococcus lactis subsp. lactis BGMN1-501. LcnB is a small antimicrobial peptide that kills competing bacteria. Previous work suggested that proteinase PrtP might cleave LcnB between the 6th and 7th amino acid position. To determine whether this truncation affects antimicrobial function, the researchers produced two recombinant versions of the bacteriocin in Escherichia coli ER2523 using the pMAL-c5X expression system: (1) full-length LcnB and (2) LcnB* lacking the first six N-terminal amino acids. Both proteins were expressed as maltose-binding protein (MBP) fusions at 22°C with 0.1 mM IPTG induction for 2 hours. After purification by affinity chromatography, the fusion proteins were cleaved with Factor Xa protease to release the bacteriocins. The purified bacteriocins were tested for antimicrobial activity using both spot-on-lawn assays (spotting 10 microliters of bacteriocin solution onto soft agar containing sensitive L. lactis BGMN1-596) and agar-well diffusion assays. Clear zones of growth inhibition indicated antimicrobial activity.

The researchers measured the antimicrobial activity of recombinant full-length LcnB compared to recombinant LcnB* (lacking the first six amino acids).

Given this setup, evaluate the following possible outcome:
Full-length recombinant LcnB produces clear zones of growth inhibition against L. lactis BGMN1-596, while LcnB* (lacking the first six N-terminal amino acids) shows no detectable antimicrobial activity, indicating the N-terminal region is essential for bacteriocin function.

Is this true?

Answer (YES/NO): YES